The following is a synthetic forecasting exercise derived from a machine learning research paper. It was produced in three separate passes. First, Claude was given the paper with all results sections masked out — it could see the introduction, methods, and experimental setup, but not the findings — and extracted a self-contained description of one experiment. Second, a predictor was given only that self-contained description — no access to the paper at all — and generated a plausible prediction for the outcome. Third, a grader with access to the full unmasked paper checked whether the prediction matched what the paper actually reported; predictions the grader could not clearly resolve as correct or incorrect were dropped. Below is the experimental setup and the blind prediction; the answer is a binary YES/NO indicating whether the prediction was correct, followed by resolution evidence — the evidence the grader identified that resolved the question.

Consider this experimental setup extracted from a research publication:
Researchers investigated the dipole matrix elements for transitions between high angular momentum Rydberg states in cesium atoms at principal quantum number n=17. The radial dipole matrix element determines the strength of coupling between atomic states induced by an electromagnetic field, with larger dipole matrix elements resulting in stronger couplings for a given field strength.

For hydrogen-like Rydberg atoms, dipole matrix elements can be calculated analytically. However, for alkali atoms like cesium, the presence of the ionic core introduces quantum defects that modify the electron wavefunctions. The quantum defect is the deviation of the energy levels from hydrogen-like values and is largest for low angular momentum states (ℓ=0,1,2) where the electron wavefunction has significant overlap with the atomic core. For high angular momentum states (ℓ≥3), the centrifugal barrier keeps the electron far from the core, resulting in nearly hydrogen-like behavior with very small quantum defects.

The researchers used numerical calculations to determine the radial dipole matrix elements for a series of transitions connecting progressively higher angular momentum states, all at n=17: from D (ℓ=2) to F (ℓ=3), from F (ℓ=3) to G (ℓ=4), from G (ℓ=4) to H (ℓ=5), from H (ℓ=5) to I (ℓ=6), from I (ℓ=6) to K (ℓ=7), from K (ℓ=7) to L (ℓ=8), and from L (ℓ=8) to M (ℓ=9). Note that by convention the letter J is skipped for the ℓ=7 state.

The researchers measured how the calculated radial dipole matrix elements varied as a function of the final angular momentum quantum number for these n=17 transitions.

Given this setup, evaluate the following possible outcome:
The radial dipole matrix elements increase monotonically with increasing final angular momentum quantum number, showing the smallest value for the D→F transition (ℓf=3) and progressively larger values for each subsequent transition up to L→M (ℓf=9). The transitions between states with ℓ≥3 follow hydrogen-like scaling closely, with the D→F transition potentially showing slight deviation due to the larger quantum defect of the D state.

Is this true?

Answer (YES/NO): NO